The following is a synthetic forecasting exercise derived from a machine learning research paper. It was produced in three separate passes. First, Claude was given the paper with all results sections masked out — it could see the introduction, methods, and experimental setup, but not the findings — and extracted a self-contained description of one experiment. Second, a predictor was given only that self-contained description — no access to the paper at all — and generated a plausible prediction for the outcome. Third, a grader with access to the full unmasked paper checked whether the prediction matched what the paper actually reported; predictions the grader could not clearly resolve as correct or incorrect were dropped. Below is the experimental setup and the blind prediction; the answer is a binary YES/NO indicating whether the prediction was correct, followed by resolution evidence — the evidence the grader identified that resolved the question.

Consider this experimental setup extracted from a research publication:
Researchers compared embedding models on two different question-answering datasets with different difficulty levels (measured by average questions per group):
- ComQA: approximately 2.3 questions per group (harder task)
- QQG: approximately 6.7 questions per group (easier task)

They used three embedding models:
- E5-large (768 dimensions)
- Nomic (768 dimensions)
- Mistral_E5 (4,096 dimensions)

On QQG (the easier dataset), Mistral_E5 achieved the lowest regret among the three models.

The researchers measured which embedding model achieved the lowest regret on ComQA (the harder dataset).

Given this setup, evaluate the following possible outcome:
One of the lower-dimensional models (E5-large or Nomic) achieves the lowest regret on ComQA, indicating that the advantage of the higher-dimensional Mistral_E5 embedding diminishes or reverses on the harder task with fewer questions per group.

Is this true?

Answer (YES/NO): YES